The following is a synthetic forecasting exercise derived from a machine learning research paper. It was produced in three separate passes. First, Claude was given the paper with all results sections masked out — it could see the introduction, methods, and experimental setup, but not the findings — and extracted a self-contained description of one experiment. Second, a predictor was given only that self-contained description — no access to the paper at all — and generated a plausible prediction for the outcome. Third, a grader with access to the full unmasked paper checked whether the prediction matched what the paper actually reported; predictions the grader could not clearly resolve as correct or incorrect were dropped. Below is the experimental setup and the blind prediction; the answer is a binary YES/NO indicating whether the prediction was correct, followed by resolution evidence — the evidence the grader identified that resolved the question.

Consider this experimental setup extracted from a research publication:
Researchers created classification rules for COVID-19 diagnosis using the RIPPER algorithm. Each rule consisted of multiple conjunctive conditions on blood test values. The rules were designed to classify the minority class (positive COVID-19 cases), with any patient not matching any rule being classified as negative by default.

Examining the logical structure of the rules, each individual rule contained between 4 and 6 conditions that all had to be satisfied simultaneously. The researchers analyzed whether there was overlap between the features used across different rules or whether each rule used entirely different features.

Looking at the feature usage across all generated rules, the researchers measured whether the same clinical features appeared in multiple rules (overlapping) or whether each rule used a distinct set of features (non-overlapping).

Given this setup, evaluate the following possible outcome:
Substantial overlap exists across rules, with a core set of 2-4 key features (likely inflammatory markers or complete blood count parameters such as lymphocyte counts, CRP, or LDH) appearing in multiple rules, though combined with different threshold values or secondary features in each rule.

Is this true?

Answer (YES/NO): YES